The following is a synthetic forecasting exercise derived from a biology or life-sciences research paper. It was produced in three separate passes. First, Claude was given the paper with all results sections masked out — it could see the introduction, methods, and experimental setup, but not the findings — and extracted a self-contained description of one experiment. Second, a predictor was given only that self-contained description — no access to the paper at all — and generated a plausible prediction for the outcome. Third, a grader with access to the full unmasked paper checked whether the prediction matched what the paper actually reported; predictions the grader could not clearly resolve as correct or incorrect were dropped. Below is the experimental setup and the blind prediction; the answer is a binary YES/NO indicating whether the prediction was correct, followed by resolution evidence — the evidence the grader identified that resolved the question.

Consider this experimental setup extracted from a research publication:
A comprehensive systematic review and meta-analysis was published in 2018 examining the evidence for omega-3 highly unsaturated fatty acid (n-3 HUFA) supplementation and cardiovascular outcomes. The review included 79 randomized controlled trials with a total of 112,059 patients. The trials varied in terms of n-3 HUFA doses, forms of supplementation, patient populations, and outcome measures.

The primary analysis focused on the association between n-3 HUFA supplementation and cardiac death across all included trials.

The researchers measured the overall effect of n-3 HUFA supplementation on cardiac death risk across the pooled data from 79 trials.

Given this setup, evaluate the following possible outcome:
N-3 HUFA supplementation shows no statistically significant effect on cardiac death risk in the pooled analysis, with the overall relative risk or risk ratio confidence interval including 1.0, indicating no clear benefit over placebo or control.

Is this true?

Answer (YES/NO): NO